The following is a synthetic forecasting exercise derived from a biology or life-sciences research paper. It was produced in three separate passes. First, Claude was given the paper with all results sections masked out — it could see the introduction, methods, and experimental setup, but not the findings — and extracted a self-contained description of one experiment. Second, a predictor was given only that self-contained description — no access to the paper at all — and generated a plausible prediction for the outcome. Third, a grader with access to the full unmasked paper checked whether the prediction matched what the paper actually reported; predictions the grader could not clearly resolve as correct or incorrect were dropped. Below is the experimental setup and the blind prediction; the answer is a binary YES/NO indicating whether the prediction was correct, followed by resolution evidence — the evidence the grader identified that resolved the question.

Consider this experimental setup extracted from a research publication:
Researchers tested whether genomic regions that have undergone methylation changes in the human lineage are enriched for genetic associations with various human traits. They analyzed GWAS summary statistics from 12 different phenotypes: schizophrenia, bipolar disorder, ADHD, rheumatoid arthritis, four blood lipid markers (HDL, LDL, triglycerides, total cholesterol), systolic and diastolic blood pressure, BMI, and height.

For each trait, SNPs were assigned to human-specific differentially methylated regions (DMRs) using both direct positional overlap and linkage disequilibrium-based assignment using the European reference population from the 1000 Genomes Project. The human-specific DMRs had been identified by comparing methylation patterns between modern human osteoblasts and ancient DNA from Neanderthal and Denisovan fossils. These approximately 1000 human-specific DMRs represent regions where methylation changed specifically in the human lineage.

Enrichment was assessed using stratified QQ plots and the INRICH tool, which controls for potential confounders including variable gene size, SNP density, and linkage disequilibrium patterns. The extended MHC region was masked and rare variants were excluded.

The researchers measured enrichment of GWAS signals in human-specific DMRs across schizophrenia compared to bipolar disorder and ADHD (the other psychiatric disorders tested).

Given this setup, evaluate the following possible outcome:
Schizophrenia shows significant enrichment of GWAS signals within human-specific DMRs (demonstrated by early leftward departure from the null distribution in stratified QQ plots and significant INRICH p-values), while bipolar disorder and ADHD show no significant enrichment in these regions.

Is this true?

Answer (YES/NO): YES